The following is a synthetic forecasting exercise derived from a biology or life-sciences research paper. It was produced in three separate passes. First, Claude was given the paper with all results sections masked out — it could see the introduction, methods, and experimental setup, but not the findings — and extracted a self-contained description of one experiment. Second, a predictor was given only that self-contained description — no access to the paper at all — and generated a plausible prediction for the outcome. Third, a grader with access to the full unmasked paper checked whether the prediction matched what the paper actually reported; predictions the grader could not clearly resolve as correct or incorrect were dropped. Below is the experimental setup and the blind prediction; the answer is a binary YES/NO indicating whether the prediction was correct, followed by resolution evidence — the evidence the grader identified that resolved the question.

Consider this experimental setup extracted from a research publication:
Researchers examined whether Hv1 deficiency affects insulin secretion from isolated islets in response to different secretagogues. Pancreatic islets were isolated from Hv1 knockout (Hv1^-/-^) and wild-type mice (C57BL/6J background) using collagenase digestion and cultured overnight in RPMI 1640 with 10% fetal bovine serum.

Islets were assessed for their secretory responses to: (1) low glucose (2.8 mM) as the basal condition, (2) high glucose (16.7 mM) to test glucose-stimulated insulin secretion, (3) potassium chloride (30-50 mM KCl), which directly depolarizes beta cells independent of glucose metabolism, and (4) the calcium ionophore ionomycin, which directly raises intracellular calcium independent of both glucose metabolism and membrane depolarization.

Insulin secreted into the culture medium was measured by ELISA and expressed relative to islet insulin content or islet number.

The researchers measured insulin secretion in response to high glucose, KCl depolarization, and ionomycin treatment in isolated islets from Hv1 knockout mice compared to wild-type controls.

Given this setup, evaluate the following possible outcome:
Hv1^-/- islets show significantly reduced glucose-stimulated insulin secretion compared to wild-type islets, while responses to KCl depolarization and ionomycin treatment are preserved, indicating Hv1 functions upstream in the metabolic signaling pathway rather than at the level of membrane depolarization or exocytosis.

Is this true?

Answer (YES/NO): NO